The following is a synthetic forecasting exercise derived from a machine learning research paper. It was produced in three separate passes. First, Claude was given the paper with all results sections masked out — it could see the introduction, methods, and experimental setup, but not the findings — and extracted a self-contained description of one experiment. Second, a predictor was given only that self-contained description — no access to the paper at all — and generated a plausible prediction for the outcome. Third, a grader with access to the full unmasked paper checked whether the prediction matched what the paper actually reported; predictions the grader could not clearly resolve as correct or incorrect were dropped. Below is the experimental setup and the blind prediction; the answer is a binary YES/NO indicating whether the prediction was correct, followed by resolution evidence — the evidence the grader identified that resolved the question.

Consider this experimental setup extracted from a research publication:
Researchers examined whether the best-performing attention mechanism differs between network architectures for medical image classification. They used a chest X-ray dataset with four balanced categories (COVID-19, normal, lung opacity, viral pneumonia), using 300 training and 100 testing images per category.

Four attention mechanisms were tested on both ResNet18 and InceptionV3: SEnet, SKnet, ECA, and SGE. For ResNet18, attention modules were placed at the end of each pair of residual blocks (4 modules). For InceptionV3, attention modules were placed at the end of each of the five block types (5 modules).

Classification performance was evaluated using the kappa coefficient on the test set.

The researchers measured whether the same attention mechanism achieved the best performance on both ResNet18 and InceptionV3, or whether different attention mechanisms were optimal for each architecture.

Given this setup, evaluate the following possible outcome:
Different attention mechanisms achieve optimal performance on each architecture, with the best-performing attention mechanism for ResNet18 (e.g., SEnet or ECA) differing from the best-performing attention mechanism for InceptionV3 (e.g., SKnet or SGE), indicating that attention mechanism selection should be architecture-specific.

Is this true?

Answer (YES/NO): NO